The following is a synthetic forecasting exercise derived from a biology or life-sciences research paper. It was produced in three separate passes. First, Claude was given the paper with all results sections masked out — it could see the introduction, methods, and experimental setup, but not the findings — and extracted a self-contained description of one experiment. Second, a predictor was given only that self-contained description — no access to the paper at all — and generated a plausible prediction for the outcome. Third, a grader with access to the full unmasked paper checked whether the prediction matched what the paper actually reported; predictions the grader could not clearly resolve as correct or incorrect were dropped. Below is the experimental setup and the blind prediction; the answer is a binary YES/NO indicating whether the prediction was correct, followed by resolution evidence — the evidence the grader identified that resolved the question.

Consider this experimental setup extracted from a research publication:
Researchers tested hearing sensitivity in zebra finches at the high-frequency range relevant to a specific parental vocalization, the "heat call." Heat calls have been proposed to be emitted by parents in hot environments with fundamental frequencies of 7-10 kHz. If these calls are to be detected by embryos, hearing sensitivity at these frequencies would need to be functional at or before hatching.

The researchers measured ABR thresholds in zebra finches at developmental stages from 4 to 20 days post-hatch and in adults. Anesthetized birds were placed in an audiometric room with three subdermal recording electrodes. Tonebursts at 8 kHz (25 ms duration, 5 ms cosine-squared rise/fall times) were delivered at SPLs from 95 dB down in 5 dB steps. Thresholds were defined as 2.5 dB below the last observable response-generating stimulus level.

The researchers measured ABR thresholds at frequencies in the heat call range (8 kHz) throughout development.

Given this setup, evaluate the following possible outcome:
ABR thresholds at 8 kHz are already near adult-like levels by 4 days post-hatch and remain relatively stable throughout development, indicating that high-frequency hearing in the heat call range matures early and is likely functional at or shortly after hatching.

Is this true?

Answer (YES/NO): NO